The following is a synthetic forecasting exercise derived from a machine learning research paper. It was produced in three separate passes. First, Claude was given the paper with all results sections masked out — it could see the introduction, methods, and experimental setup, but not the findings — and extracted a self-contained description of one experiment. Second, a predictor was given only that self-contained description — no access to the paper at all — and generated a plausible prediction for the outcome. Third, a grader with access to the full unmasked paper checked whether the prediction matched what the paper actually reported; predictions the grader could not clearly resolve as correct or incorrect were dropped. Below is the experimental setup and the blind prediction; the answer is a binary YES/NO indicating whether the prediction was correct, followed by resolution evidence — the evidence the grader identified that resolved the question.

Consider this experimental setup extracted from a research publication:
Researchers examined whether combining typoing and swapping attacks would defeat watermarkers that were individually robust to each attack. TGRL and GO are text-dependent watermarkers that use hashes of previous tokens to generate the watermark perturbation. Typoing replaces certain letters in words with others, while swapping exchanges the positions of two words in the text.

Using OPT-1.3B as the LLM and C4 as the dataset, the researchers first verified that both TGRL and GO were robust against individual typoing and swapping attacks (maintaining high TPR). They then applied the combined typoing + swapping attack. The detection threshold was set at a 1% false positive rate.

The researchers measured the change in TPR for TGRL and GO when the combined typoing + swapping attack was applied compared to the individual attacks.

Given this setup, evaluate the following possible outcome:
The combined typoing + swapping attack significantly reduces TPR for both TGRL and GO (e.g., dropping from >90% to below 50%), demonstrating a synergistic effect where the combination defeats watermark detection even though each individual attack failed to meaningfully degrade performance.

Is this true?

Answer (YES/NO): YES